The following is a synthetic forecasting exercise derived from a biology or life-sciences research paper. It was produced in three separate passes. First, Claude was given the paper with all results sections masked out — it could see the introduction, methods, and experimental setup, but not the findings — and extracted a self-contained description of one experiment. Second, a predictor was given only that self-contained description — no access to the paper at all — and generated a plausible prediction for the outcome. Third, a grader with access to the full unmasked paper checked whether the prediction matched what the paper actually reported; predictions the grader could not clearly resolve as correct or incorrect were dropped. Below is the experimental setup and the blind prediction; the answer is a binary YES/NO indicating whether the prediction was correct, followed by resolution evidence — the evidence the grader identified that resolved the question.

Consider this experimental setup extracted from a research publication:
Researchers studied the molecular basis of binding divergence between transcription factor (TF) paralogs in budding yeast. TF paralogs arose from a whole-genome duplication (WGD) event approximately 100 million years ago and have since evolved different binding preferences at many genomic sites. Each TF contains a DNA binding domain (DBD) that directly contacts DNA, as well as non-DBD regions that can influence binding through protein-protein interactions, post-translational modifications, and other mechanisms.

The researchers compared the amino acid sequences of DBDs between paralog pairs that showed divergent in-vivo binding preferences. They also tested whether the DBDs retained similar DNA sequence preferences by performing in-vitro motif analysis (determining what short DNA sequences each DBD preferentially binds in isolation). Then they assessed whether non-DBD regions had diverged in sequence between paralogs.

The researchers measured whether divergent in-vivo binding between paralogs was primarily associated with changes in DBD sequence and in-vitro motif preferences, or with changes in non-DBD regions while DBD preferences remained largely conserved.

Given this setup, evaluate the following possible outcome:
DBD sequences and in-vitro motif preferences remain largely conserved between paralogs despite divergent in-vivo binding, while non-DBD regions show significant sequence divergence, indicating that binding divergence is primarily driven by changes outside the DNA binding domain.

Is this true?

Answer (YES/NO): YES